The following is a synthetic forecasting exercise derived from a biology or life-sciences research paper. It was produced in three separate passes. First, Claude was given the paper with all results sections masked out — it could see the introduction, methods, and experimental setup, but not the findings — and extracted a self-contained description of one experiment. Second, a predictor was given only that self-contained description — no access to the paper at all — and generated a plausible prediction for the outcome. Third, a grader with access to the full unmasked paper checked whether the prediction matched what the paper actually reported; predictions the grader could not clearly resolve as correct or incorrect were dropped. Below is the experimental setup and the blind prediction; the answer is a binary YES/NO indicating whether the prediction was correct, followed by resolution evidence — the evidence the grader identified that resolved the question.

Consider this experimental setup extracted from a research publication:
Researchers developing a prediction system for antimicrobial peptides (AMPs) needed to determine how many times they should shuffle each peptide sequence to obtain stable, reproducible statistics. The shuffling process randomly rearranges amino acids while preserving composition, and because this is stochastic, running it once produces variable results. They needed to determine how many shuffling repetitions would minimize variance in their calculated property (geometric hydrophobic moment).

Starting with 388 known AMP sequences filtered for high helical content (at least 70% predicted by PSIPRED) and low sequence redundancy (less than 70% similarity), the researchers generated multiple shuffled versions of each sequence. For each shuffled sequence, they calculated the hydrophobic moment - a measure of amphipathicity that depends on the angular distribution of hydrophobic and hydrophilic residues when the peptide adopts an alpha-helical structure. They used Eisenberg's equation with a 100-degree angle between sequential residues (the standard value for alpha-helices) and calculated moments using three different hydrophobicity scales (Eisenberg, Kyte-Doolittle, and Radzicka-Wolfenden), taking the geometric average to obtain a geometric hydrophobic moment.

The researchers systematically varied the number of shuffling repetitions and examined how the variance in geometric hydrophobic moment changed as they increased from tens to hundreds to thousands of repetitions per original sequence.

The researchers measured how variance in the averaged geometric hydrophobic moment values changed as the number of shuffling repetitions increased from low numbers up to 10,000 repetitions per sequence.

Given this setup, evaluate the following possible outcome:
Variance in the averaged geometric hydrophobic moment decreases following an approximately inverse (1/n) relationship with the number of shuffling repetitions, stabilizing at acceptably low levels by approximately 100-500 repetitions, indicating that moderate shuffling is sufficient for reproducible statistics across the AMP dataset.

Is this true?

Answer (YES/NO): NO